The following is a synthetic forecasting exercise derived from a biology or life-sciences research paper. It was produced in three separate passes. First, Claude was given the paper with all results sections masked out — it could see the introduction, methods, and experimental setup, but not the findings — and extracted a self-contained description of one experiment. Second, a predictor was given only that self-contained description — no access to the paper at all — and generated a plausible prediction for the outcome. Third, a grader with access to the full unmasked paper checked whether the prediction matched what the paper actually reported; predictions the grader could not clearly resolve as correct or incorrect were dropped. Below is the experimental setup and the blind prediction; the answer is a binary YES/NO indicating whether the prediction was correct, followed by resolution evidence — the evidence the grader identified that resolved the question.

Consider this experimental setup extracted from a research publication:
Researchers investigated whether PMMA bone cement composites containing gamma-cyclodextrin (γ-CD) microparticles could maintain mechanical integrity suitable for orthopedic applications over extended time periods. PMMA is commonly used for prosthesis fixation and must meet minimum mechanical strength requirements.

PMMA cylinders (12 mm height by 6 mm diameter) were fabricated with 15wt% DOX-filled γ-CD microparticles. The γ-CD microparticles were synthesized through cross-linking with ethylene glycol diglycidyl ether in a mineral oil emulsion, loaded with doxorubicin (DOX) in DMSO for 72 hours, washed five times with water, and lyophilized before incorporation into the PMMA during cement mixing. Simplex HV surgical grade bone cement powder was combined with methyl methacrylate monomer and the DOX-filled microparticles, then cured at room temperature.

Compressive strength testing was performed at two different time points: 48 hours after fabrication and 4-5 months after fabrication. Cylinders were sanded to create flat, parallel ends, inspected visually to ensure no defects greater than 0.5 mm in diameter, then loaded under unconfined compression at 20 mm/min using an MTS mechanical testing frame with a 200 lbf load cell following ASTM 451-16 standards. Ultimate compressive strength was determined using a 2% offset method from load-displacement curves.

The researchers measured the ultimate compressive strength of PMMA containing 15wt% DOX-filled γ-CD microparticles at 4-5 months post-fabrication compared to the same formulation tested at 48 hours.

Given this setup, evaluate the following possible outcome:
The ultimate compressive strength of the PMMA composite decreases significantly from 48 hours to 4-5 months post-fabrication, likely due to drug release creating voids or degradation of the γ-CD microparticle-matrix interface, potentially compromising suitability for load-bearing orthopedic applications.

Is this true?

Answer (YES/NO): NO